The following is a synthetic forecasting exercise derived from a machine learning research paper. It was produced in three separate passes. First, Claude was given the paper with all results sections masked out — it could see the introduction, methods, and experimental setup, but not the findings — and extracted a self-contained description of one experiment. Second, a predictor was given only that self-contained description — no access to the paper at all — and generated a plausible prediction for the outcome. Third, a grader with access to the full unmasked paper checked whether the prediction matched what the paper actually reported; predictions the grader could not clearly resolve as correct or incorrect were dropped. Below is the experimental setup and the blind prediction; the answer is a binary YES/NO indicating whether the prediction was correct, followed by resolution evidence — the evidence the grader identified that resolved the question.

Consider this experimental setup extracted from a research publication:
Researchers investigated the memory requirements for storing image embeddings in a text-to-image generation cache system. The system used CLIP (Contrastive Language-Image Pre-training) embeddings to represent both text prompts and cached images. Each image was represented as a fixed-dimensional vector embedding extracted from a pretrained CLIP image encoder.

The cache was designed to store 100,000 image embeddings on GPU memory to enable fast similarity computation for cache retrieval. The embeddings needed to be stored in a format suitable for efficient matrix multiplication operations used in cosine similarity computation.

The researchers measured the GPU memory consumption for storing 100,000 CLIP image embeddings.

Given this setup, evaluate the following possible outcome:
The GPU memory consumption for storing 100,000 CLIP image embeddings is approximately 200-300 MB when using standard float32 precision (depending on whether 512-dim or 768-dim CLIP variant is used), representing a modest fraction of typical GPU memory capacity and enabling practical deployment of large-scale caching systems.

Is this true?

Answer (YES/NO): YES